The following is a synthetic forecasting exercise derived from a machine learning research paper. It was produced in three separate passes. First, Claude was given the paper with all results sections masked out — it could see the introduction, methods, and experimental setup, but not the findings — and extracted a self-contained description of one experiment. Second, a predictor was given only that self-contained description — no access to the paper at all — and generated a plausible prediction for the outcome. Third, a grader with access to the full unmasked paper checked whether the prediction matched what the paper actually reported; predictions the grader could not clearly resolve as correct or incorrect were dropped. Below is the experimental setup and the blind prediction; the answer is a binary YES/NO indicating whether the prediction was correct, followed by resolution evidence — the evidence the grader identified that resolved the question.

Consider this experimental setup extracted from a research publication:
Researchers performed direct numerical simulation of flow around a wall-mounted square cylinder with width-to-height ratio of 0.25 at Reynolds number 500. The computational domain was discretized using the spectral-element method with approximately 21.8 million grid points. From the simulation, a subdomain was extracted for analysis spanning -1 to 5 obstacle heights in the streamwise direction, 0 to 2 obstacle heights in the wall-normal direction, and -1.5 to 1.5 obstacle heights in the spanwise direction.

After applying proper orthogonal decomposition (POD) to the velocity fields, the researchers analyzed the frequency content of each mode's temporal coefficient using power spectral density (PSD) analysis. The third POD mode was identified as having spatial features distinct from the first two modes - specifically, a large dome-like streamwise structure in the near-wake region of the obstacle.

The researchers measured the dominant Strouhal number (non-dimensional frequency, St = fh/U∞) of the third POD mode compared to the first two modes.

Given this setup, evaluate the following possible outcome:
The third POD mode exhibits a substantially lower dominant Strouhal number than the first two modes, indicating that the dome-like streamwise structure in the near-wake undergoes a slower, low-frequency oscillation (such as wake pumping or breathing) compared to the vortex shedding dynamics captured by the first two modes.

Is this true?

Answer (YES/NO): YES